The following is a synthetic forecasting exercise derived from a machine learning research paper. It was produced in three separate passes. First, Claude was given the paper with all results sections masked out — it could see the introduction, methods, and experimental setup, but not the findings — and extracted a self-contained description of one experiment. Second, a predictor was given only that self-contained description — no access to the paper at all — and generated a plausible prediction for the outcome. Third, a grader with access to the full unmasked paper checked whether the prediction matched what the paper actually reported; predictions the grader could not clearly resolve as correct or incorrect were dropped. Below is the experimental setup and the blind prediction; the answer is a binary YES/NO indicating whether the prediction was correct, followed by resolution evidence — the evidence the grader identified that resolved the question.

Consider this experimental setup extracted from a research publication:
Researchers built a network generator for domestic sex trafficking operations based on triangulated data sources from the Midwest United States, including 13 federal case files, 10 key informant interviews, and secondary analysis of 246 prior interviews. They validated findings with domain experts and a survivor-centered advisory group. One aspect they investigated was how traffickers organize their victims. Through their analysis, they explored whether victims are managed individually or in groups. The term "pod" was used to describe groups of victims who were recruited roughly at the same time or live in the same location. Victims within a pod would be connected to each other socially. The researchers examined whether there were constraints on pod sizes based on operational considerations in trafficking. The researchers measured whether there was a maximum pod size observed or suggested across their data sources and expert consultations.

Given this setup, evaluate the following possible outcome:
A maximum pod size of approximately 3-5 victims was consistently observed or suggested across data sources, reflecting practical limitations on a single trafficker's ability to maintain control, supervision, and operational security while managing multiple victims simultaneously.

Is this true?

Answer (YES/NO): NO